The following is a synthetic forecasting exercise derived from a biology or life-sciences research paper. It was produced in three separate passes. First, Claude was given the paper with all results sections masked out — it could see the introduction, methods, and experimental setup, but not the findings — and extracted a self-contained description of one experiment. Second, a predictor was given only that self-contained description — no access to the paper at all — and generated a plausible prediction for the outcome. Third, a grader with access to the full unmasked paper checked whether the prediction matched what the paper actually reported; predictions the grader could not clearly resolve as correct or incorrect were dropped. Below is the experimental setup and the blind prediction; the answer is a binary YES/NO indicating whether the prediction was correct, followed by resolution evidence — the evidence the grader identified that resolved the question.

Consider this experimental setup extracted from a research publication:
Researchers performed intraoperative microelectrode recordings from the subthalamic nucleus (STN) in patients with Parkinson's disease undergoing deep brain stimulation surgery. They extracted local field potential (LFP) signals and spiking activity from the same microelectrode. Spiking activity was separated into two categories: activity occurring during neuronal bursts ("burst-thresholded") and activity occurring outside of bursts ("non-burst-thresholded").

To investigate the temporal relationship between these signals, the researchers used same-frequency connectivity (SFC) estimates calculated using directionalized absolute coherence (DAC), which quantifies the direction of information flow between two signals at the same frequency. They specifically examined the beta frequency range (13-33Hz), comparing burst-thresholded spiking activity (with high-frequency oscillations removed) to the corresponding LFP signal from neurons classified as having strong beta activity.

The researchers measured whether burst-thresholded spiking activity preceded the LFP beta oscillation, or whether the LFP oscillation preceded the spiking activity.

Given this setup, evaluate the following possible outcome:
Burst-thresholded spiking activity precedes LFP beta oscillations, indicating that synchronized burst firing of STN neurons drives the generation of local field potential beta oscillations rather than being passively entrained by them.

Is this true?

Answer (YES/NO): YES